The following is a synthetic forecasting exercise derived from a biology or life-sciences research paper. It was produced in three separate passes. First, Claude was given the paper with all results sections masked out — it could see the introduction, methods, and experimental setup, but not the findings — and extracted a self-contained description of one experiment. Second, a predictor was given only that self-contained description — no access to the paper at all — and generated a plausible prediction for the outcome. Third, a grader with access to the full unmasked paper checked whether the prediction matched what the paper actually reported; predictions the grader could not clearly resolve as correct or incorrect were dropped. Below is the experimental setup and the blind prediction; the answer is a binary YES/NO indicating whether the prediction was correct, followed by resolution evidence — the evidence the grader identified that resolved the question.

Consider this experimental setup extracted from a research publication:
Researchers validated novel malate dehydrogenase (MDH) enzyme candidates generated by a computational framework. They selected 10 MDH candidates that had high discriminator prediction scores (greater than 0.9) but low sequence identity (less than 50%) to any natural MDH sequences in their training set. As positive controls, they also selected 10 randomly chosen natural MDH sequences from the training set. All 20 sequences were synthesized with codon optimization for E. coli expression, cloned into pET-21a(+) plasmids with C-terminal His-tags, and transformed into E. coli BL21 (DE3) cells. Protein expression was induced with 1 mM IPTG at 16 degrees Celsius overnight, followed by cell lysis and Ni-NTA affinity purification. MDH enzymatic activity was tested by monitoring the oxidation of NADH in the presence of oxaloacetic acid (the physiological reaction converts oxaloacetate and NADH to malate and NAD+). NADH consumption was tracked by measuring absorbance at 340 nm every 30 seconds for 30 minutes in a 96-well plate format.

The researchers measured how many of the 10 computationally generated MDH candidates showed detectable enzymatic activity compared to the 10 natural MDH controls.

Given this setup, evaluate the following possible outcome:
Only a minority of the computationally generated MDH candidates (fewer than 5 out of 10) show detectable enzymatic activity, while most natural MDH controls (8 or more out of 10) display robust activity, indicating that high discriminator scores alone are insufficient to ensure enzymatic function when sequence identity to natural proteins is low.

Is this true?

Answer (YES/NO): NO